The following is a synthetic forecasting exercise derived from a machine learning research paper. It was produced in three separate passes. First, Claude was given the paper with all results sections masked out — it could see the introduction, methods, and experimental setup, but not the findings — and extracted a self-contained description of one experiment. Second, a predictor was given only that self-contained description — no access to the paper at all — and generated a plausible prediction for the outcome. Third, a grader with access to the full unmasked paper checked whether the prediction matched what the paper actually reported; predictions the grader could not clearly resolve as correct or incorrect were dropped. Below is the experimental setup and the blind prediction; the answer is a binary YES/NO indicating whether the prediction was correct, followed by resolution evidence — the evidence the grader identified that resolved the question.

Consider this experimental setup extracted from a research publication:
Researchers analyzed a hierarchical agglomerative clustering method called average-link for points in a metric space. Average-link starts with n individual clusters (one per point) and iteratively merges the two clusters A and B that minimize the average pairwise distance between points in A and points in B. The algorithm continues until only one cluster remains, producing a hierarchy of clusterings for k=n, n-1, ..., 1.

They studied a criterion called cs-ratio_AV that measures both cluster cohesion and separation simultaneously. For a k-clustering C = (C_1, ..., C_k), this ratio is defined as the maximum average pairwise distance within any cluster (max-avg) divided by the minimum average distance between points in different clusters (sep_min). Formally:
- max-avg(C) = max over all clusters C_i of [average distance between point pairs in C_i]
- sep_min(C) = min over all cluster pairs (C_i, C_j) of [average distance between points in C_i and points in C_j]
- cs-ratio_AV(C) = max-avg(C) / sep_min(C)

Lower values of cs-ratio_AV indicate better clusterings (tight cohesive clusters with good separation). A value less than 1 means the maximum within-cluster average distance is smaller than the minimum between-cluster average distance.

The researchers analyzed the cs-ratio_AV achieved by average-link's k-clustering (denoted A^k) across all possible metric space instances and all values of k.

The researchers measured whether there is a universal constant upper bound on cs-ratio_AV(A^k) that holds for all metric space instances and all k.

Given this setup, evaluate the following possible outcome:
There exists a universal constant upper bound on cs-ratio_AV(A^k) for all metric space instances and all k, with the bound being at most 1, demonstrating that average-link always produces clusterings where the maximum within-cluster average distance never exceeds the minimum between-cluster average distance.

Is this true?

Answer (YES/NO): YES